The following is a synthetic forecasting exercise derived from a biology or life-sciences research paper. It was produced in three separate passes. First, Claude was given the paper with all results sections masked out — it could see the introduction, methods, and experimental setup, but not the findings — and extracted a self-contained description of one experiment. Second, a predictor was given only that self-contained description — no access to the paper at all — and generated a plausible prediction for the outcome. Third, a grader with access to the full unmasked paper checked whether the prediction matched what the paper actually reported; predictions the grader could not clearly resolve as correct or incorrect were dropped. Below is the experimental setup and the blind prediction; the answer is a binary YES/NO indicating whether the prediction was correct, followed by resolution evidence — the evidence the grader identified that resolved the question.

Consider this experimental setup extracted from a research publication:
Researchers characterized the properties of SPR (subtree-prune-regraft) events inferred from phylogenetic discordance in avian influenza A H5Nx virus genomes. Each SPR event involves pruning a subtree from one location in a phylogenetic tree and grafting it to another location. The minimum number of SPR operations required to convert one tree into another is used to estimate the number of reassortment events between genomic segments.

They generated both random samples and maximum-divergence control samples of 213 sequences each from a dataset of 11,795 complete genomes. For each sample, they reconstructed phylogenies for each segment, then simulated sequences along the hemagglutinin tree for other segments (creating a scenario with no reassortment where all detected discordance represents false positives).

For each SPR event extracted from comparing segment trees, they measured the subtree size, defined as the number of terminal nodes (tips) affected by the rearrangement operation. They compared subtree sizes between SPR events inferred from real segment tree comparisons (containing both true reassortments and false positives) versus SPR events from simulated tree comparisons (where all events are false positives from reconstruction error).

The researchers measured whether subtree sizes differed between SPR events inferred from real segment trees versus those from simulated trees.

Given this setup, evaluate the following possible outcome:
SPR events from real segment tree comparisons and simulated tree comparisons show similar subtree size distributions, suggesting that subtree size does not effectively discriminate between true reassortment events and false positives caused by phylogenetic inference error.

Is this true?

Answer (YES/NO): NO